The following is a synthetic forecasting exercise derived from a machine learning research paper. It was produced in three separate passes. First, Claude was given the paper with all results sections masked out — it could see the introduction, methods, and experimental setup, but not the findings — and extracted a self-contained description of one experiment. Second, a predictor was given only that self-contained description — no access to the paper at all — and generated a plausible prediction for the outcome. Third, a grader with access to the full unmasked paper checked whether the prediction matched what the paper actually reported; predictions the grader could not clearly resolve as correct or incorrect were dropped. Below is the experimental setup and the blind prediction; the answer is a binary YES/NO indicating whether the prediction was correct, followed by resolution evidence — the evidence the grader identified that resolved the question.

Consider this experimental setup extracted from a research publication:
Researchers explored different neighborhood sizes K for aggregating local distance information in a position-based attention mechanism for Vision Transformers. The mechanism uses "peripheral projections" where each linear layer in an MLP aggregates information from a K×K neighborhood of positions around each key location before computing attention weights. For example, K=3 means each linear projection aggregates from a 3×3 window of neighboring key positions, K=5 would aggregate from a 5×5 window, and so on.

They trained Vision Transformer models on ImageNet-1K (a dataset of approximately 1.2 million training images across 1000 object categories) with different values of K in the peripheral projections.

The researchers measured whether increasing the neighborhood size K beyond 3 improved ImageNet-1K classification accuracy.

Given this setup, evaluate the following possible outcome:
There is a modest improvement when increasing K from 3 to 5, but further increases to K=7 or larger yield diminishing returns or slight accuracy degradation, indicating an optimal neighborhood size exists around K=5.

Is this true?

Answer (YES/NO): NO